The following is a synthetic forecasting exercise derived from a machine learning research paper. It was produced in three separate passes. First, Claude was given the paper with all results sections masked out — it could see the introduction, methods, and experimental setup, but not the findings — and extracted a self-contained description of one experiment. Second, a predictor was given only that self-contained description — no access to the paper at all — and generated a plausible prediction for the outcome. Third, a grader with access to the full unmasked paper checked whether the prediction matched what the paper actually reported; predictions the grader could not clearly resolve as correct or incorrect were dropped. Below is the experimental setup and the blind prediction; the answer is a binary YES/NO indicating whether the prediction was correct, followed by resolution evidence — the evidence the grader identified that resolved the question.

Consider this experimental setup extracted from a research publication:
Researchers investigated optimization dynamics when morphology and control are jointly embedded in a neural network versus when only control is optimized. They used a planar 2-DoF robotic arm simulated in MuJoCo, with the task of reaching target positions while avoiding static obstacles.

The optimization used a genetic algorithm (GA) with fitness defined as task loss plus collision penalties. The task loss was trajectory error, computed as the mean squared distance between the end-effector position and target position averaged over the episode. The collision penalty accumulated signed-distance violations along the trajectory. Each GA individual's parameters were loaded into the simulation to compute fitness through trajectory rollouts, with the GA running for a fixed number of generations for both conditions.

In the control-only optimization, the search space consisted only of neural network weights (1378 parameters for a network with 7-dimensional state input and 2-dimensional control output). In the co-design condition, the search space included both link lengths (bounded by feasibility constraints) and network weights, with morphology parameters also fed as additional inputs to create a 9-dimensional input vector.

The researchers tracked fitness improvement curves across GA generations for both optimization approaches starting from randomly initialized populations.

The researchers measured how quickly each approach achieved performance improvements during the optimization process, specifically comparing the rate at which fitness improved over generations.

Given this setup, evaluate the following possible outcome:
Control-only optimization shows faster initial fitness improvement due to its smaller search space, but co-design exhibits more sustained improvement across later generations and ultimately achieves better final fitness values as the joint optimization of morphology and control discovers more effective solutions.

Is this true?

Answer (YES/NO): NO